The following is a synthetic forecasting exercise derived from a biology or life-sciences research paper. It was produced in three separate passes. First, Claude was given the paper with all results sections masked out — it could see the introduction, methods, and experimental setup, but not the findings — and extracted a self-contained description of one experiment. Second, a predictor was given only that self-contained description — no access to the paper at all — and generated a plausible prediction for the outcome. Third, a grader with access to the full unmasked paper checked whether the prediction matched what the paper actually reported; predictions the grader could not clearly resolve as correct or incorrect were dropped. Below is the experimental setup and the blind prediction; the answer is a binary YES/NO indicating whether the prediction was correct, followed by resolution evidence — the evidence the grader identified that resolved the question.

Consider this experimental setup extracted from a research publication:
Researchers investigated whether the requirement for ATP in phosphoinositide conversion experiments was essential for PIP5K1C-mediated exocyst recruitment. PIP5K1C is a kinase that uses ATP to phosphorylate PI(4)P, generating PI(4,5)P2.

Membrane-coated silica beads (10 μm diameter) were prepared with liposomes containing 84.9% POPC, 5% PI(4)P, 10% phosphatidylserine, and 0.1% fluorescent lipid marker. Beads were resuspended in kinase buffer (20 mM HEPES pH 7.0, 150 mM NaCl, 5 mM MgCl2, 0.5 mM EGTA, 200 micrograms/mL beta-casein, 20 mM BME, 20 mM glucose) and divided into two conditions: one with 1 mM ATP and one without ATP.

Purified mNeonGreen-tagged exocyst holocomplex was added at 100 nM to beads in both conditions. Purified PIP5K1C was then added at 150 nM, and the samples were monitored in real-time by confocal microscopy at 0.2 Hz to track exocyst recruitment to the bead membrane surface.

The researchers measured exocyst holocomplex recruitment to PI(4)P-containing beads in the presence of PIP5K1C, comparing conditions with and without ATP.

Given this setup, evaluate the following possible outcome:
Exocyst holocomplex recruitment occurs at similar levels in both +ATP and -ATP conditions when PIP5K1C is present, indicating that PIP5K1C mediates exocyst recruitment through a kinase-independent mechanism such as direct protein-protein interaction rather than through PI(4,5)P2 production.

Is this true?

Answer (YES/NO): NO